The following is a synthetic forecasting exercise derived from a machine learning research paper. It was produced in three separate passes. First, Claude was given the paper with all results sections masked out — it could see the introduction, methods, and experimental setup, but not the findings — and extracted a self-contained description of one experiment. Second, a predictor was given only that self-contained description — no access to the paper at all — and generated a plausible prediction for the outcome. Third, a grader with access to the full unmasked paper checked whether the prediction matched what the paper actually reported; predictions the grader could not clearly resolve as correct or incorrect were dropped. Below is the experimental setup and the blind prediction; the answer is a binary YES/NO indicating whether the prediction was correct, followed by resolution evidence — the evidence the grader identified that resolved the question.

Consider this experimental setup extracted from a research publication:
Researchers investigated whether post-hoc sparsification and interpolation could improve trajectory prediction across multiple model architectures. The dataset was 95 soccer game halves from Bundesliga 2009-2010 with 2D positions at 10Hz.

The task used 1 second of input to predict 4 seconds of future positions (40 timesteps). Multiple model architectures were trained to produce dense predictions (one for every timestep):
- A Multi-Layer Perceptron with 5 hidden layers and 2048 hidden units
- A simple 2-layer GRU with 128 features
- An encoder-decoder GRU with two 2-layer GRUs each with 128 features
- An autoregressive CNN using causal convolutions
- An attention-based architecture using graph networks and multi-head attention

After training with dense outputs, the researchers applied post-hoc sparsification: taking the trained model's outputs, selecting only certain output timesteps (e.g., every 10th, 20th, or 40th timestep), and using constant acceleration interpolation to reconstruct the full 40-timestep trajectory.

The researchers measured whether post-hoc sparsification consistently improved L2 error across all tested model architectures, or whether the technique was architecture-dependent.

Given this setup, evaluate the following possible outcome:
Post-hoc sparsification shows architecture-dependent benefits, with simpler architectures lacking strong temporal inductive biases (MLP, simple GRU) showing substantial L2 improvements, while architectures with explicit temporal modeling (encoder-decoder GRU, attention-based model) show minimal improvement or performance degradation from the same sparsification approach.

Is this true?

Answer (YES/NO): NO